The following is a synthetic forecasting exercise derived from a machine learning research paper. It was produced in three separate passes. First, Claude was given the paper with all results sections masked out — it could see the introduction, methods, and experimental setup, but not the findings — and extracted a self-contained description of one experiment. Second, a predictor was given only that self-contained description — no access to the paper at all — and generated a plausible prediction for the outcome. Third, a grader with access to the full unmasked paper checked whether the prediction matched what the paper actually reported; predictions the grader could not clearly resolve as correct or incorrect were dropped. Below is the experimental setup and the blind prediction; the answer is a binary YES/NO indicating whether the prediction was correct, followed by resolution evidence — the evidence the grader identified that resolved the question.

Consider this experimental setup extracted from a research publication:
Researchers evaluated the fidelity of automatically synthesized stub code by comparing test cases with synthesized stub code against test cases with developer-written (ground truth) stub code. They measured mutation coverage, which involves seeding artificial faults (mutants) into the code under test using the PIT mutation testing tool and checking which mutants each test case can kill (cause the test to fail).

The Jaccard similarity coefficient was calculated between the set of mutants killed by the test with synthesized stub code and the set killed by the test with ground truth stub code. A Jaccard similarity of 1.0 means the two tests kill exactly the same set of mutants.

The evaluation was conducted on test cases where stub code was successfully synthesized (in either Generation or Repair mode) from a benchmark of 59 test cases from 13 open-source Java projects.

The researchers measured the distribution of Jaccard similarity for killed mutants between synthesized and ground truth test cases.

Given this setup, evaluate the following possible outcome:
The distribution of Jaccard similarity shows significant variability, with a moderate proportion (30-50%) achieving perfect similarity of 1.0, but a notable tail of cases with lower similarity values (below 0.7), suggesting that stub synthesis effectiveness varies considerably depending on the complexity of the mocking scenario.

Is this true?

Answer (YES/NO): NO